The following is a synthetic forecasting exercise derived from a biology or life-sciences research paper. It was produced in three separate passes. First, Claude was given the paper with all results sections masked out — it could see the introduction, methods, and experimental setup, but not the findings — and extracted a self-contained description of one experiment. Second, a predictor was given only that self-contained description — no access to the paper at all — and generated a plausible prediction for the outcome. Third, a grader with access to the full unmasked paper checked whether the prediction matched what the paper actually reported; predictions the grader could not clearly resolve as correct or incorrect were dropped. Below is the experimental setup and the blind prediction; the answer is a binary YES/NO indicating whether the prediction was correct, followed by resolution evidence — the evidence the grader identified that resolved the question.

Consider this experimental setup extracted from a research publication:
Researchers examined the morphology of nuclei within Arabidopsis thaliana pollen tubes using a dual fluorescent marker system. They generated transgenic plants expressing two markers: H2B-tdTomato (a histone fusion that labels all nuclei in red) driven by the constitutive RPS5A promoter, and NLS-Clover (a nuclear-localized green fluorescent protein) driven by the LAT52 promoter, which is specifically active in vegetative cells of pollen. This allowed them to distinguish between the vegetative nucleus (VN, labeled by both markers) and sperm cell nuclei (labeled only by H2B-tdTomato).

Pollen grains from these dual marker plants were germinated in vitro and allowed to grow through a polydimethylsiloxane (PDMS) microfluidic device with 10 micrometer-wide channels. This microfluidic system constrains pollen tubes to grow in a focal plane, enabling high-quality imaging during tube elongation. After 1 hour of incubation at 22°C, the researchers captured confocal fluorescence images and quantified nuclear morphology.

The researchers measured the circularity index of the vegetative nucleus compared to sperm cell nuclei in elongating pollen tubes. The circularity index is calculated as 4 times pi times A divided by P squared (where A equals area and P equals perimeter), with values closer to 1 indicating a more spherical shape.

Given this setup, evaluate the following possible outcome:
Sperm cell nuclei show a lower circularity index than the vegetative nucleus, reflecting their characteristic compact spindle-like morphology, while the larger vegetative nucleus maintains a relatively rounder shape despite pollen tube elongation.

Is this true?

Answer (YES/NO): NO